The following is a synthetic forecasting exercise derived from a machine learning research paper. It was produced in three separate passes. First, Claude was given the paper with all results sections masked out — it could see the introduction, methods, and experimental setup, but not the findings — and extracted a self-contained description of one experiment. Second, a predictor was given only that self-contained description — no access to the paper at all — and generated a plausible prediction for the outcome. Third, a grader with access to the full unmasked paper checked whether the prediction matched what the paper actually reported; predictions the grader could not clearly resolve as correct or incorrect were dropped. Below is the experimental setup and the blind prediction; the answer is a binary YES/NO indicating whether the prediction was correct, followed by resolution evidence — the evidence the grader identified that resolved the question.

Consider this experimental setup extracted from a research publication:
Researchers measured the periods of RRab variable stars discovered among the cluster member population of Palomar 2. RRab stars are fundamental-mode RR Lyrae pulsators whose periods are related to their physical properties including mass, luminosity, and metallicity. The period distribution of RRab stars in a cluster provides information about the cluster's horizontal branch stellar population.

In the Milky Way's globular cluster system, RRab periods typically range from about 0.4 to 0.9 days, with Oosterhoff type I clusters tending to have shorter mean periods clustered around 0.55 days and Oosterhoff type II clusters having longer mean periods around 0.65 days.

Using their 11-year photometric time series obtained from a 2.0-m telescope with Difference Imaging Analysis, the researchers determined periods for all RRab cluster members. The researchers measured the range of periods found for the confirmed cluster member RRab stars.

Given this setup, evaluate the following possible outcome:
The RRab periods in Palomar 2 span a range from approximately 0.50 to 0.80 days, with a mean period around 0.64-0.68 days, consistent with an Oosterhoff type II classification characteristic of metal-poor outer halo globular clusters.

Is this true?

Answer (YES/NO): NO